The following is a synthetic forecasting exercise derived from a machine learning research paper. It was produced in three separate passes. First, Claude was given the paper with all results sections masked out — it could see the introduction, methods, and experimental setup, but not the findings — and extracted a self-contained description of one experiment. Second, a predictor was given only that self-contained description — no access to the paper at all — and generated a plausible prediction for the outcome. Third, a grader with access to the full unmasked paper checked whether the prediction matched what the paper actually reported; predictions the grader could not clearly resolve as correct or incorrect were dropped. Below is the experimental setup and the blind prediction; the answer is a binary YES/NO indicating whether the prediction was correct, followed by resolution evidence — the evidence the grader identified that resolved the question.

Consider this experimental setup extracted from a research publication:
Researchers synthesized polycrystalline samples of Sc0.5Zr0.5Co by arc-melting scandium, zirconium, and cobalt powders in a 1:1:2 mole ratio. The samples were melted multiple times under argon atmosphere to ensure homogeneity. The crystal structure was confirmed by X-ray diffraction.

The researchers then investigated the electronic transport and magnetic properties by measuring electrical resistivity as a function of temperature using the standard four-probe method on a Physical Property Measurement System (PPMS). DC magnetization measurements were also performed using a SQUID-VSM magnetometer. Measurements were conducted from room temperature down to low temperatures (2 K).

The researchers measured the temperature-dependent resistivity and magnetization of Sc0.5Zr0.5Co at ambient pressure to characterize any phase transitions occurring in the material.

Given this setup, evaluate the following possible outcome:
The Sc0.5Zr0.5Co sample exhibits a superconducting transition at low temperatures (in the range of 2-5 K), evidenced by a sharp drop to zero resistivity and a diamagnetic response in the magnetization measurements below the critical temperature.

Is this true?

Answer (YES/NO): NO